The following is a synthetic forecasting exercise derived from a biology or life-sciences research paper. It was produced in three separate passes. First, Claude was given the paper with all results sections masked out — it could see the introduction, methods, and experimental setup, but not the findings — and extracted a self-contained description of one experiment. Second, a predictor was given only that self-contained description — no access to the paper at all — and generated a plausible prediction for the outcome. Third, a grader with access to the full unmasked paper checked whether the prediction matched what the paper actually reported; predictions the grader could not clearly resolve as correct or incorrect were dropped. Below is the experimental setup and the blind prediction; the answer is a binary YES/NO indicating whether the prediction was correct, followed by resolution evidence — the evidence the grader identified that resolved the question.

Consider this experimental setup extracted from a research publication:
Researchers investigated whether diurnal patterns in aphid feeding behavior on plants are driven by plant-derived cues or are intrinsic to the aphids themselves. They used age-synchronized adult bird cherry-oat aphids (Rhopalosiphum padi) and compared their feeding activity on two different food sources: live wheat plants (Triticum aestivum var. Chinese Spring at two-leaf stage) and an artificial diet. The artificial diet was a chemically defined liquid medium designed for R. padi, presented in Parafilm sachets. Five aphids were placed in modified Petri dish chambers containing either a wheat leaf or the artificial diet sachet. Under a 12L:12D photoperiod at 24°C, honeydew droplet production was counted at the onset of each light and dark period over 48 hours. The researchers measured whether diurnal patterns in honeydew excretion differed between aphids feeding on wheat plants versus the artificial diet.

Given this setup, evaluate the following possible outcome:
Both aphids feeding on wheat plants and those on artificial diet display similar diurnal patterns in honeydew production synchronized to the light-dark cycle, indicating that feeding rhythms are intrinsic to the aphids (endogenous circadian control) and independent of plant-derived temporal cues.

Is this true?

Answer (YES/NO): YES